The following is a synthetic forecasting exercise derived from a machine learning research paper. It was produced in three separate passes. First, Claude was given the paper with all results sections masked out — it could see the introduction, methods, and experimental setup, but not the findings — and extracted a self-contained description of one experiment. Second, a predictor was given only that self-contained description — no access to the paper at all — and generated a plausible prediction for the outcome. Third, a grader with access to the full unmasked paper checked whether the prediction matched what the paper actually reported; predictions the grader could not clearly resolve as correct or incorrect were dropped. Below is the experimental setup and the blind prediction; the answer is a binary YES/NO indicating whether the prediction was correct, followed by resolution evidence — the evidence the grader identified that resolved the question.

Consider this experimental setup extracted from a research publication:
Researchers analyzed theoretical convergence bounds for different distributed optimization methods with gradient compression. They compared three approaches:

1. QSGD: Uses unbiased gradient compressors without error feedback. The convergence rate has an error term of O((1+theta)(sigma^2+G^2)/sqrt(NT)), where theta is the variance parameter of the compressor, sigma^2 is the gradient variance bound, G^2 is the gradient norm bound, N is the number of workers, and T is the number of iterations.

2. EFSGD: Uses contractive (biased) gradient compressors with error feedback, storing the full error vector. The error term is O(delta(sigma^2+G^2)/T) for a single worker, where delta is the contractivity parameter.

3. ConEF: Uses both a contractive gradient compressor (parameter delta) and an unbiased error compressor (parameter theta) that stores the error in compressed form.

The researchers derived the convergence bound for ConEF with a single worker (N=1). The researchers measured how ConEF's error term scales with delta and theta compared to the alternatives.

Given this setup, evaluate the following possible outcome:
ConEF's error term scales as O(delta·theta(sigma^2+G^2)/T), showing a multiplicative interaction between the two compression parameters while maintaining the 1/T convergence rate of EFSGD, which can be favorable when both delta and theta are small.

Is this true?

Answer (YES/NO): NO